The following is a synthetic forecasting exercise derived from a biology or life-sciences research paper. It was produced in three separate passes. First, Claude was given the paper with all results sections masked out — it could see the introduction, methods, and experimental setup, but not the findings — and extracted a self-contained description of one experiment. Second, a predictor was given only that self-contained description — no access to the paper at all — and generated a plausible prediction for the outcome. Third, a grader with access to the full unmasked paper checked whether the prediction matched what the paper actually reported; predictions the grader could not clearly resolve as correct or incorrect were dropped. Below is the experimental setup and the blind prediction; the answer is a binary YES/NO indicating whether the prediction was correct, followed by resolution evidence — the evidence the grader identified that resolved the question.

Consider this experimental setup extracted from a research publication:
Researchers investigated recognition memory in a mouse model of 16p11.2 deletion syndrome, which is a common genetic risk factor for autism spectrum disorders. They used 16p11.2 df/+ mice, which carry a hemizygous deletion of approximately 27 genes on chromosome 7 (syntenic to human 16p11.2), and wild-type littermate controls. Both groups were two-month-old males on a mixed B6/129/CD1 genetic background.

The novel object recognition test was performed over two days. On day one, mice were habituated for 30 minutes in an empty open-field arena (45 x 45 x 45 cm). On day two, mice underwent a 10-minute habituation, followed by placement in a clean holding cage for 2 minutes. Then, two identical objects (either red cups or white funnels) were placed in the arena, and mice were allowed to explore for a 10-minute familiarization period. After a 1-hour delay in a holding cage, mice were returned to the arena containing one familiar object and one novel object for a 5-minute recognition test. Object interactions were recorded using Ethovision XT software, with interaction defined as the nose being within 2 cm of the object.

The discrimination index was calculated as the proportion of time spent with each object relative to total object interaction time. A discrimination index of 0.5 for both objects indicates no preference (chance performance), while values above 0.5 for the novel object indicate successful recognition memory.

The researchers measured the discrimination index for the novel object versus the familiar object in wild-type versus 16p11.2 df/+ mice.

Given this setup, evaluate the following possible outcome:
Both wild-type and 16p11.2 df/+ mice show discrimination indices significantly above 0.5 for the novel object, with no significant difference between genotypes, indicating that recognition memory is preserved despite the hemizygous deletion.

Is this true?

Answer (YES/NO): NO